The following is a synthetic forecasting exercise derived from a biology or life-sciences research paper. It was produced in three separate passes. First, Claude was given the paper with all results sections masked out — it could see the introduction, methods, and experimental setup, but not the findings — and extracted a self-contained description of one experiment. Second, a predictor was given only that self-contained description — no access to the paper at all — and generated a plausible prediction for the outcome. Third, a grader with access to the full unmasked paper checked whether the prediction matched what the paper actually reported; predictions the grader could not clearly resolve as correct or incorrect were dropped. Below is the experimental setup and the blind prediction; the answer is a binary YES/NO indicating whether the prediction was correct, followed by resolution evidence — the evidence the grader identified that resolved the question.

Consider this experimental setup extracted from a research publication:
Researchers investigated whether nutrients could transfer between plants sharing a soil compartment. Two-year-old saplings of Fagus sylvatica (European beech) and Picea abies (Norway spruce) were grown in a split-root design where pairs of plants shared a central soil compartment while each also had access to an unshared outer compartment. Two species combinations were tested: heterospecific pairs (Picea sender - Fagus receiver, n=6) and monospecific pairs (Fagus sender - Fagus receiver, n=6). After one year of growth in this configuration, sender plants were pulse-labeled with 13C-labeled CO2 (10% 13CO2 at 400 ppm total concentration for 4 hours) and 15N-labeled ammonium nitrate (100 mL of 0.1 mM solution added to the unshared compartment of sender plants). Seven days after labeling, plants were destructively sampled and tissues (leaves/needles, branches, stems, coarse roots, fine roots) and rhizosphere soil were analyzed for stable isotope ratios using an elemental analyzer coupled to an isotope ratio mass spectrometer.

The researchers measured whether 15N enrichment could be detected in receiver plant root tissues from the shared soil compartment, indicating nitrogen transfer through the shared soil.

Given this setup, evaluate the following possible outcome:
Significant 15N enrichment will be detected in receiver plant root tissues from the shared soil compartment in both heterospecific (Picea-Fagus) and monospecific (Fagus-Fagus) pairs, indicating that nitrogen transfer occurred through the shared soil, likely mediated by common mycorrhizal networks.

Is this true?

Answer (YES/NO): YES